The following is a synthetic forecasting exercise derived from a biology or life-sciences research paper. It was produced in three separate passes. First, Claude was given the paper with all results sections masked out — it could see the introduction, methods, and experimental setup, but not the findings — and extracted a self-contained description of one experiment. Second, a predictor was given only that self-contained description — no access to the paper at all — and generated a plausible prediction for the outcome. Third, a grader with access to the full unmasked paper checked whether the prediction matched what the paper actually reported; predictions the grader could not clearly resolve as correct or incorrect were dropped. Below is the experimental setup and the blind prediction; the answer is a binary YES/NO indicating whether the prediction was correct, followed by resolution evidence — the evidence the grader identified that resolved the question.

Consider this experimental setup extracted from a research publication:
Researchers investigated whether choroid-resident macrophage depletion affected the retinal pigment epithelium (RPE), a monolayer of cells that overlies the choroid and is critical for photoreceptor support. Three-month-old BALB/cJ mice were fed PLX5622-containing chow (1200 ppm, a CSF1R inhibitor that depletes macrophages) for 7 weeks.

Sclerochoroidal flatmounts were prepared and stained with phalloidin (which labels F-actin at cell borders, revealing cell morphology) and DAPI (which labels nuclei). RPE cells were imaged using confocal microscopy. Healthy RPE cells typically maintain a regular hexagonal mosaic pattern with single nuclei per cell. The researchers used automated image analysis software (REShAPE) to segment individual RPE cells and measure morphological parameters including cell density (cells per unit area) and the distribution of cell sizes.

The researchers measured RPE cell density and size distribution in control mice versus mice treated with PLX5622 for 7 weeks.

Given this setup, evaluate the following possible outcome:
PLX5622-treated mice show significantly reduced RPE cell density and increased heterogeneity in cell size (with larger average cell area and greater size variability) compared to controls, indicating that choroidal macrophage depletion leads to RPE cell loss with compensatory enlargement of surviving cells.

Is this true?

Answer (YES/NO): YES